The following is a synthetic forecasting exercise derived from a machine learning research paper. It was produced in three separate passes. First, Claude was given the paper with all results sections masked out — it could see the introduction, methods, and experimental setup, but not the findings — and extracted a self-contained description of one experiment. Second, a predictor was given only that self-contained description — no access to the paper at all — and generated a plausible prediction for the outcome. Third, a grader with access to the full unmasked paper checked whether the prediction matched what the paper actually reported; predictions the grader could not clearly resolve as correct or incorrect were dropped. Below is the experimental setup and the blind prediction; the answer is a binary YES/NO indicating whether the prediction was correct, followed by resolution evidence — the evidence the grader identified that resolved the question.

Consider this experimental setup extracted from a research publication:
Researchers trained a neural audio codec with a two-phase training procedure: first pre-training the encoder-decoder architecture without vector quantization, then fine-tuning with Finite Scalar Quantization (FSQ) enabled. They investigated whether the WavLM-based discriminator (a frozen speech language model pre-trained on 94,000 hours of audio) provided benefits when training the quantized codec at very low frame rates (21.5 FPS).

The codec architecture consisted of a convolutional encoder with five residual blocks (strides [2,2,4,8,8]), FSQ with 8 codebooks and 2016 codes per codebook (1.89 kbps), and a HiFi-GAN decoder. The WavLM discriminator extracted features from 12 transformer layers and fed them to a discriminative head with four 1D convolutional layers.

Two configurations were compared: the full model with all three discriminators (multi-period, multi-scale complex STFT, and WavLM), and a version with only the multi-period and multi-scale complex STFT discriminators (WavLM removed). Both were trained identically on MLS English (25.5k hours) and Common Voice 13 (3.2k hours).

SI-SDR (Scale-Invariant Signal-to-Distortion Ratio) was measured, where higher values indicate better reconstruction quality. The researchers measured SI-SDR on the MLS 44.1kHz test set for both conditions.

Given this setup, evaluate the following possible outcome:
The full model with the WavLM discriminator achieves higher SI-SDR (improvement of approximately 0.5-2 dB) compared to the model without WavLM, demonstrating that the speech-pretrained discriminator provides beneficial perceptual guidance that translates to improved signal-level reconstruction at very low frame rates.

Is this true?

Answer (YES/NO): NO